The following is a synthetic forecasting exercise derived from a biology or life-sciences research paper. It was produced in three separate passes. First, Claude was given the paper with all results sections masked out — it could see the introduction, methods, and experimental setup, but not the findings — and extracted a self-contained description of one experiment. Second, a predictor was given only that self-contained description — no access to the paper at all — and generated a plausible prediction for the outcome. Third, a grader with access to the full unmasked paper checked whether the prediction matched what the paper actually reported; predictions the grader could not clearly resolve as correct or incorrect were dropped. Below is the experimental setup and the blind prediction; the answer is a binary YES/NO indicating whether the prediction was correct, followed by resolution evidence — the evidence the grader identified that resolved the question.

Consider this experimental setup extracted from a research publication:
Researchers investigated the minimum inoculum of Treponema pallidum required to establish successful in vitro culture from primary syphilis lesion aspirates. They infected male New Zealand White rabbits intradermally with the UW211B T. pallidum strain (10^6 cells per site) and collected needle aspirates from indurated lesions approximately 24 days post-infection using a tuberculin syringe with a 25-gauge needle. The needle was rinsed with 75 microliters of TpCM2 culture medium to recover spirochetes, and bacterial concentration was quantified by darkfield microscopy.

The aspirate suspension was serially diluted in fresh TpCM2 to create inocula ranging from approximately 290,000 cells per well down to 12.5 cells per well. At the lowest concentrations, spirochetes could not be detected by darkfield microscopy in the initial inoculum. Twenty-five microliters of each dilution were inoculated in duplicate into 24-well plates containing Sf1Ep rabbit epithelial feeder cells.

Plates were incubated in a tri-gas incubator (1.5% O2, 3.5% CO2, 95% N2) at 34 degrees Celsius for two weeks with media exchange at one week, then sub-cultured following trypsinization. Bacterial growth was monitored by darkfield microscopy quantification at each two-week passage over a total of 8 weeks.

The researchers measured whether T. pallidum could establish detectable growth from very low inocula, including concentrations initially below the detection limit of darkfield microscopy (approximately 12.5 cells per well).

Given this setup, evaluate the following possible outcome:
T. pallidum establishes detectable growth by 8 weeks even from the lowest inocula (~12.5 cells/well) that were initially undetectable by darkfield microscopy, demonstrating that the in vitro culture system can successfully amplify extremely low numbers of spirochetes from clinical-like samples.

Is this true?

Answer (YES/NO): YES